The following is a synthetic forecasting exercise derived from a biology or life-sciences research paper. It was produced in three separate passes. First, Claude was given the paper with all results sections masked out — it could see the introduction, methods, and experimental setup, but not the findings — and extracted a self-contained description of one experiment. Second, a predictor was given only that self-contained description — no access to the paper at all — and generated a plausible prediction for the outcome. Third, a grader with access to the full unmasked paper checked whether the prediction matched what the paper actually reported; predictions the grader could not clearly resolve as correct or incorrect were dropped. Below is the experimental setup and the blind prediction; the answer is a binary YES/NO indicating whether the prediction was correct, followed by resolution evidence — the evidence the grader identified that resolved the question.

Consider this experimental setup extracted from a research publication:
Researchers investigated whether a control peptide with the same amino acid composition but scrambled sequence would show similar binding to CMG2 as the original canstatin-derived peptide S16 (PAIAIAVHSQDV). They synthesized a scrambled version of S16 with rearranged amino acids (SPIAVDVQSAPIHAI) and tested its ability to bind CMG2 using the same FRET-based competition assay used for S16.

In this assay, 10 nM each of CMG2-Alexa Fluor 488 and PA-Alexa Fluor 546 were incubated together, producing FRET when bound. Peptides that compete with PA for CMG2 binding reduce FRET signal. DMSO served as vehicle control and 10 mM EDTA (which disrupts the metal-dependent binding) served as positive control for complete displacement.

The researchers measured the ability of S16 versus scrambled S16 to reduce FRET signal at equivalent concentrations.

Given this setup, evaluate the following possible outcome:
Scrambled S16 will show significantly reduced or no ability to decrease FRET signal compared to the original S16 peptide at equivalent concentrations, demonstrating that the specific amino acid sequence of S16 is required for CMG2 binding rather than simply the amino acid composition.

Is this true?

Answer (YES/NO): YES